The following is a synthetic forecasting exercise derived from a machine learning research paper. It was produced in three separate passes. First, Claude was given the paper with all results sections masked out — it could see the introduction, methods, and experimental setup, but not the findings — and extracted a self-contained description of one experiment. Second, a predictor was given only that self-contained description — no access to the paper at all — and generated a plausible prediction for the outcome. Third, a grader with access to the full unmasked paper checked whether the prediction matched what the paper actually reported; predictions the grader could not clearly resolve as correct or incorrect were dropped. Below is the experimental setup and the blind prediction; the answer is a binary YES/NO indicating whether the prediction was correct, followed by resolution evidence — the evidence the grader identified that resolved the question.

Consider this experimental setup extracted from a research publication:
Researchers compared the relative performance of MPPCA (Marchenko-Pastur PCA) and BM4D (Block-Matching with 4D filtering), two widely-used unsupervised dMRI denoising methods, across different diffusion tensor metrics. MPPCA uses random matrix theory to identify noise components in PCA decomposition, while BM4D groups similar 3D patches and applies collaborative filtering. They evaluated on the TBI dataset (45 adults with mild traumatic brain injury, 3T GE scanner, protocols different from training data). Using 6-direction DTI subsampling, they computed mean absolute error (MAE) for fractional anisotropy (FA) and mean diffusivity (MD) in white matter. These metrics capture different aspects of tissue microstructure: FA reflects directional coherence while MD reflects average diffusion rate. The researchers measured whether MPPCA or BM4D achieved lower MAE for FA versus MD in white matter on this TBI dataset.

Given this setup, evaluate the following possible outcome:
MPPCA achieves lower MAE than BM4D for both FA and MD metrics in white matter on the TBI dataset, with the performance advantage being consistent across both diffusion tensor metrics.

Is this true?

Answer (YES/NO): YES